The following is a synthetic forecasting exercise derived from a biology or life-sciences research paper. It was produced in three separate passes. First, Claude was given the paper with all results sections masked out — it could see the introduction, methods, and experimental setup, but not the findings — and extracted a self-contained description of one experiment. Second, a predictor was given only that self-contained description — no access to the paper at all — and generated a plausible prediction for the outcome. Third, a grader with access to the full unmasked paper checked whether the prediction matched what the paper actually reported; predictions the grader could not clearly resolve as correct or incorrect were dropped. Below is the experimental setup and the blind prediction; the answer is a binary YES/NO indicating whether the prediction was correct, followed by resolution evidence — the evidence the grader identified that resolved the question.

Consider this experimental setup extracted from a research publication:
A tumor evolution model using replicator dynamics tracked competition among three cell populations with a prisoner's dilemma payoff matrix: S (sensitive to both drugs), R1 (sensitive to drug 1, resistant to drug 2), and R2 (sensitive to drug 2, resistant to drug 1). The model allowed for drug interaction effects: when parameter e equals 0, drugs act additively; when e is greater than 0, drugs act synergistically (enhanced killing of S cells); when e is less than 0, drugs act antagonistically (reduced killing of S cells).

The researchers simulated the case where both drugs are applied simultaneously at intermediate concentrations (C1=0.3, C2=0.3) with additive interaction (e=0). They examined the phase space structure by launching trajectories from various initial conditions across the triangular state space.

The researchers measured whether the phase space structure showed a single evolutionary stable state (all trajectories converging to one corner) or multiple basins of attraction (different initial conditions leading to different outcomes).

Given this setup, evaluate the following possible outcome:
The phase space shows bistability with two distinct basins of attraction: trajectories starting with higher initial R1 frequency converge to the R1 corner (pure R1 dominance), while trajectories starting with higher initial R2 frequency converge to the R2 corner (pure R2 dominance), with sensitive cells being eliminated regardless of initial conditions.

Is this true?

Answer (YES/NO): NO